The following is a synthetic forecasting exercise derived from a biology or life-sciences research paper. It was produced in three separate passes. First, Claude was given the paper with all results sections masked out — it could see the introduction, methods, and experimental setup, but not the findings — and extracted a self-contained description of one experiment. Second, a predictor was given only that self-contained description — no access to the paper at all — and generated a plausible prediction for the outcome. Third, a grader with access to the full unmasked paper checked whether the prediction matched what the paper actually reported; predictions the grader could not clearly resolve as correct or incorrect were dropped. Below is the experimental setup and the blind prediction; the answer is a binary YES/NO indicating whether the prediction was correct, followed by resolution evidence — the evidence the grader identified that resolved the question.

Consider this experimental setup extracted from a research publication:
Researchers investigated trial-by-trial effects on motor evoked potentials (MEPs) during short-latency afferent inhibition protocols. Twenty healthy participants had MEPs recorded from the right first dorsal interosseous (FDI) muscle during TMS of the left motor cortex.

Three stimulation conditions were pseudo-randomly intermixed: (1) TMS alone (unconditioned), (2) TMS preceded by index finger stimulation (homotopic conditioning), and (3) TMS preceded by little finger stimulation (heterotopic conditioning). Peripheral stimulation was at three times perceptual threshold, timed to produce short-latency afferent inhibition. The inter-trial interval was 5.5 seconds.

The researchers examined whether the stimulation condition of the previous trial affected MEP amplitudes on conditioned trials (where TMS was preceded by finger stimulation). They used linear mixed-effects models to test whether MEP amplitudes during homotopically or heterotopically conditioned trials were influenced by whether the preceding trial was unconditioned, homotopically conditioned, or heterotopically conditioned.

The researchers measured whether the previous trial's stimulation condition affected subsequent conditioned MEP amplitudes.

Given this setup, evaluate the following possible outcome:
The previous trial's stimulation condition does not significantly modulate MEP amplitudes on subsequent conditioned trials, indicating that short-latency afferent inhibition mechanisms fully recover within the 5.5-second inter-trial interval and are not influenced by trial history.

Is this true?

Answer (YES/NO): YES